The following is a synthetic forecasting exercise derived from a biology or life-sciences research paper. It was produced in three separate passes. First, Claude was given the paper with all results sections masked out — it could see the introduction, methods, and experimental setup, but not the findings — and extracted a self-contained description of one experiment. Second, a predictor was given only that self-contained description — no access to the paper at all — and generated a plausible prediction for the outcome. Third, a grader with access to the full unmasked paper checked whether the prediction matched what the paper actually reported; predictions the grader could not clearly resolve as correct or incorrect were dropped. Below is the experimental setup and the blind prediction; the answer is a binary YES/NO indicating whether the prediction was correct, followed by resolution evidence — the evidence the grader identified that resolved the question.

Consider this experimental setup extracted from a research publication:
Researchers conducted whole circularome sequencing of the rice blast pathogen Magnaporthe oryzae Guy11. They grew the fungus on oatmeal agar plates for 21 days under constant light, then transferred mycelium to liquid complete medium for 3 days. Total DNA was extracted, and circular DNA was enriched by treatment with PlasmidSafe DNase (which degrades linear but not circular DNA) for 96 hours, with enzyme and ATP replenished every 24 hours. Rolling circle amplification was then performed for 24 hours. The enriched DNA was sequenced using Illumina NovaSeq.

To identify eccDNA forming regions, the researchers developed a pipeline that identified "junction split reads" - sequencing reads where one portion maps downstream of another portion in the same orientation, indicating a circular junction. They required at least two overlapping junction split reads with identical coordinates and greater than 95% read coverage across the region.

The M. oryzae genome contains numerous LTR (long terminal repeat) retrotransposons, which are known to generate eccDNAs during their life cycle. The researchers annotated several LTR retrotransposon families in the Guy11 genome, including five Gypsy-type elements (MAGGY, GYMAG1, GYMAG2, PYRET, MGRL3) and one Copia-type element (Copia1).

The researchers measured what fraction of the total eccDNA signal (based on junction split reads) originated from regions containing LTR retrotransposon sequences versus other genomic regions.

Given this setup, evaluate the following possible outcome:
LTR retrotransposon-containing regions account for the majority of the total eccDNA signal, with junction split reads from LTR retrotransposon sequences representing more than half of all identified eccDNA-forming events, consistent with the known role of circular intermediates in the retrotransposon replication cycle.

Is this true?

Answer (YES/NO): YES